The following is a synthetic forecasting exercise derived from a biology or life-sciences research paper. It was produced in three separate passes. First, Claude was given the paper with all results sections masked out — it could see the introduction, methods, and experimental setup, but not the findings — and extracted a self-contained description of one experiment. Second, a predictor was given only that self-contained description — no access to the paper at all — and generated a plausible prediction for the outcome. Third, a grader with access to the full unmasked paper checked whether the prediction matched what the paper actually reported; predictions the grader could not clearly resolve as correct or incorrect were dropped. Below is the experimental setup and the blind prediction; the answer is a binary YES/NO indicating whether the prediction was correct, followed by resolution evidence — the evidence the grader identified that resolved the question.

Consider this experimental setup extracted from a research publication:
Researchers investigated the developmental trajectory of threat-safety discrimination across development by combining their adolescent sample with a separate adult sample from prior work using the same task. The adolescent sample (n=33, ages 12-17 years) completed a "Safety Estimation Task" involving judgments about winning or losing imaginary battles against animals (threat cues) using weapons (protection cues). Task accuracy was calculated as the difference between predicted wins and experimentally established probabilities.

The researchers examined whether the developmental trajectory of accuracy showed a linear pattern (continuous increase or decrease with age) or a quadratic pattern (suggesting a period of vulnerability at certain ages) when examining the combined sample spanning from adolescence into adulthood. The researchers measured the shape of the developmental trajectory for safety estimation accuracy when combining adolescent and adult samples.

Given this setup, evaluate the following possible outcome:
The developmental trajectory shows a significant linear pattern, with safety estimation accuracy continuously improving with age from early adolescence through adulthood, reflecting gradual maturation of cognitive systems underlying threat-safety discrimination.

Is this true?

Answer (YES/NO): NO